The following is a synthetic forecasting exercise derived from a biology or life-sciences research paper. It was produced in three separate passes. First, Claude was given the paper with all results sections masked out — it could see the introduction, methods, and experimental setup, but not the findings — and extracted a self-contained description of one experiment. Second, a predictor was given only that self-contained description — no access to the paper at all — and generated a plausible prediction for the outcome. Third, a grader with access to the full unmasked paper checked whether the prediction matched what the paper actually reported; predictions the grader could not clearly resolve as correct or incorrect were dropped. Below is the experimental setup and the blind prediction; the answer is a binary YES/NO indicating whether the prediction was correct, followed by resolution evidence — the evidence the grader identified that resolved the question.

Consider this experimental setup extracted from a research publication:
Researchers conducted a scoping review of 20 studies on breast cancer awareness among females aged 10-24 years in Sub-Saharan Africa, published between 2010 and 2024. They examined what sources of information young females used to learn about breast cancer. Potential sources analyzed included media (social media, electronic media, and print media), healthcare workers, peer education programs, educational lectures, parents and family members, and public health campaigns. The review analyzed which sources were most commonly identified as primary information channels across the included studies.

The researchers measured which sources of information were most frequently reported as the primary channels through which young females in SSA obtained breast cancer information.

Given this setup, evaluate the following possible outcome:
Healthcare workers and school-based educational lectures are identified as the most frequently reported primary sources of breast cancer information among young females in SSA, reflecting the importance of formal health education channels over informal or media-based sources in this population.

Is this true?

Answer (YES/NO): NO